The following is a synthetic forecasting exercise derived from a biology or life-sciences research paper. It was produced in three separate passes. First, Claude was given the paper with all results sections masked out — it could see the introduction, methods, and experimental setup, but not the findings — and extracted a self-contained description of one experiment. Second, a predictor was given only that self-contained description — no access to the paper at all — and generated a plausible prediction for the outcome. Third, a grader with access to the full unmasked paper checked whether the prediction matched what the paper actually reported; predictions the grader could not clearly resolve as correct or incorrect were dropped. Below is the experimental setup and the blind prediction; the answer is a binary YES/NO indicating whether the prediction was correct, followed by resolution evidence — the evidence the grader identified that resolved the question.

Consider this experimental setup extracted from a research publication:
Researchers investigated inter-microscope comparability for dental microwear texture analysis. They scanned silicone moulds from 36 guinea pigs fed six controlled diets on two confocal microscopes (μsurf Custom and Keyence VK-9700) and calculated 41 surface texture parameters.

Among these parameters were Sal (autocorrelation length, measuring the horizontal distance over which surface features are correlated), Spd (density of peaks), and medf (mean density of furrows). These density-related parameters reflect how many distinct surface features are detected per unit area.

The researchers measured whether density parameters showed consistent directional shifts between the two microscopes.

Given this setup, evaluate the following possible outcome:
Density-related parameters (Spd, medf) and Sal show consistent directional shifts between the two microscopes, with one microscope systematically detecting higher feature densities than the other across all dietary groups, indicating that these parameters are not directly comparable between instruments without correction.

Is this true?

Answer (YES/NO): YES